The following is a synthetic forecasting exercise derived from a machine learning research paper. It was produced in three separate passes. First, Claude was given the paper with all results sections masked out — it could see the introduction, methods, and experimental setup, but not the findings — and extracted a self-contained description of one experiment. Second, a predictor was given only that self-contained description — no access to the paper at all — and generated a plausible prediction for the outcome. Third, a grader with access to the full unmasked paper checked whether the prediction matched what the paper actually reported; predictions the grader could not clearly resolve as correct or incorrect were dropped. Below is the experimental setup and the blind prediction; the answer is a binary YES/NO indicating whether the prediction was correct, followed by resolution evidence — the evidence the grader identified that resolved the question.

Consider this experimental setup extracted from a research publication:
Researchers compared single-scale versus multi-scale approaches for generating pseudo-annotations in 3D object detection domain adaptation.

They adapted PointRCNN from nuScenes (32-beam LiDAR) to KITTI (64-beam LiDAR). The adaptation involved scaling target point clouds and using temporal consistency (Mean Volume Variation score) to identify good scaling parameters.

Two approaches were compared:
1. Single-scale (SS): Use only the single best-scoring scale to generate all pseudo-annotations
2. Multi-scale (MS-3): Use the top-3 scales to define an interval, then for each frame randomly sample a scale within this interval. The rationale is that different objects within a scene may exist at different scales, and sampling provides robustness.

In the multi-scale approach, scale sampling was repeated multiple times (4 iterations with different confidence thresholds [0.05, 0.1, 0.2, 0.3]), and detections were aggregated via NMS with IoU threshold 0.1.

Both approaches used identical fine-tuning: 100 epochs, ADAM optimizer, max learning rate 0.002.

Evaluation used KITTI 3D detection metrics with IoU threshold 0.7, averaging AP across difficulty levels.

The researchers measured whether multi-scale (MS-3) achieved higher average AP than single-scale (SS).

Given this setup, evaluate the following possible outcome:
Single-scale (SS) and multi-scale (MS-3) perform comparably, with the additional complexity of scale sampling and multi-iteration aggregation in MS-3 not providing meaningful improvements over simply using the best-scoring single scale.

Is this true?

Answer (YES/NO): NO